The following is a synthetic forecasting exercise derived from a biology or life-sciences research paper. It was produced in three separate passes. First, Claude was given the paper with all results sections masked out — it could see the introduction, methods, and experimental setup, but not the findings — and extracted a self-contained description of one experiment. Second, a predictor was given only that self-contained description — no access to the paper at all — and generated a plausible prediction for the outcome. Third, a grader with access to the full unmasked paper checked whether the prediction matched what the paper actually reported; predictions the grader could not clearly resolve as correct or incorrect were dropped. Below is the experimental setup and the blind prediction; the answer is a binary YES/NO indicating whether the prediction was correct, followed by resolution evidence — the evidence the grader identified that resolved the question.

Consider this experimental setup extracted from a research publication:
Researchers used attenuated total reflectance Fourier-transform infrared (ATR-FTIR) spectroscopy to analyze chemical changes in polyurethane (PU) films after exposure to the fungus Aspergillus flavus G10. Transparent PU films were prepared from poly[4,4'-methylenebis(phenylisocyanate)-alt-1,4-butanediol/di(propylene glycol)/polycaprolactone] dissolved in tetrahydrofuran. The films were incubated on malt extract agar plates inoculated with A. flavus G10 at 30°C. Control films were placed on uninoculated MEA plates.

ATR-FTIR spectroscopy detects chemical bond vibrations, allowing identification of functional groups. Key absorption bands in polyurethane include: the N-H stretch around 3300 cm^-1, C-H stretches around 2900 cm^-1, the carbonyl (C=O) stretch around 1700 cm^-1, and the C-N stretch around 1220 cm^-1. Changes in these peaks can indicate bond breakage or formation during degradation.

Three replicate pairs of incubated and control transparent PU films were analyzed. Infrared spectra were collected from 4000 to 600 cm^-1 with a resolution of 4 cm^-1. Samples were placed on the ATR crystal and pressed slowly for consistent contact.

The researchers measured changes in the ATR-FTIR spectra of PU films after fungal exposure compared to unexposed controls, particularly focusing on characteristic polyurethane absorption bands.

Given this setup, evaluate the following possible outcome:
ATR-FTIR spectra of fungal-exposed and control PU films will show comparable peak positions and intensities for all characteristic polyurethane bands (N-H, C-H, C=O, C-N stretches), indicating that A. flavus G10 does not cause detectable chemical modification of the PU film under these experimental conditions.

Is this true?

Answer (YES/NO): NO